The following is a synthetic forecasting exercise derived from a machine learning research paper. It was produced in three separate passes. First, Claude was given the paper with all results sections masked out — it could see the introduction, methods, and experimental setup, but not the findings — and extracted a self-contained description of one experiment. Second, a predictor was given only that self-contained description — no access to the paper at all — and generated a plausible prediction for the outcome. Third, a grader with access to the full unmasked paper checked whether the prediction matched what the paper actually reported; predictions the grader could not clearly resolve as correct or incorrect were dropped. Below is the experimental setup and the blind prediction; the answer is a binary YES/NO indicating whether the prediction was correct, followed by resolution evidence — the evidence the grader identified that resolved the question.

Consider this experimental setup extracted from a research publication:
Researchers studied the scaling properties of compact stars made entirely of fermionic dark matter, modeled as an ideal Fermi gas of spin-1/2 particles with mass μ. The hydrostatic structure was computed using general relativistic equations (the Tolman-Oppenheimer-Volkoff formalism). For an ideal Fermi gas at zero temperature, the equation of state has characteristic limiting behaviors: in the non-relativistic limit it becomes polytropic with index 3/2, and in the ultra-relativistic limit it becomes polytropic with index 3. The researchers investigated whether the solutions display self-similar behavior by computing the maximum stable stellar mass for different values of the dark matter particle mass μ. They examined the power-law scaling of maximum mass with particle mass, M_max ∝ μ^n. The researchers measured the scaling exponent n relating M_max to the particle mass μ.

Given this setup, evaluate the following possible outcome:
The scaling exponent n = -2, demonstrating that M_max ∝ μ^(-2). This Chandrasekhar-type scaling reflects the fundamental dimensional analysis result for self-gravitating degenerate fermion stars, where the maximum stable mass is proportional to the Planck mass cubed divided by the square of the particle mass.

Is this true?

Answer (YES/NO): YES